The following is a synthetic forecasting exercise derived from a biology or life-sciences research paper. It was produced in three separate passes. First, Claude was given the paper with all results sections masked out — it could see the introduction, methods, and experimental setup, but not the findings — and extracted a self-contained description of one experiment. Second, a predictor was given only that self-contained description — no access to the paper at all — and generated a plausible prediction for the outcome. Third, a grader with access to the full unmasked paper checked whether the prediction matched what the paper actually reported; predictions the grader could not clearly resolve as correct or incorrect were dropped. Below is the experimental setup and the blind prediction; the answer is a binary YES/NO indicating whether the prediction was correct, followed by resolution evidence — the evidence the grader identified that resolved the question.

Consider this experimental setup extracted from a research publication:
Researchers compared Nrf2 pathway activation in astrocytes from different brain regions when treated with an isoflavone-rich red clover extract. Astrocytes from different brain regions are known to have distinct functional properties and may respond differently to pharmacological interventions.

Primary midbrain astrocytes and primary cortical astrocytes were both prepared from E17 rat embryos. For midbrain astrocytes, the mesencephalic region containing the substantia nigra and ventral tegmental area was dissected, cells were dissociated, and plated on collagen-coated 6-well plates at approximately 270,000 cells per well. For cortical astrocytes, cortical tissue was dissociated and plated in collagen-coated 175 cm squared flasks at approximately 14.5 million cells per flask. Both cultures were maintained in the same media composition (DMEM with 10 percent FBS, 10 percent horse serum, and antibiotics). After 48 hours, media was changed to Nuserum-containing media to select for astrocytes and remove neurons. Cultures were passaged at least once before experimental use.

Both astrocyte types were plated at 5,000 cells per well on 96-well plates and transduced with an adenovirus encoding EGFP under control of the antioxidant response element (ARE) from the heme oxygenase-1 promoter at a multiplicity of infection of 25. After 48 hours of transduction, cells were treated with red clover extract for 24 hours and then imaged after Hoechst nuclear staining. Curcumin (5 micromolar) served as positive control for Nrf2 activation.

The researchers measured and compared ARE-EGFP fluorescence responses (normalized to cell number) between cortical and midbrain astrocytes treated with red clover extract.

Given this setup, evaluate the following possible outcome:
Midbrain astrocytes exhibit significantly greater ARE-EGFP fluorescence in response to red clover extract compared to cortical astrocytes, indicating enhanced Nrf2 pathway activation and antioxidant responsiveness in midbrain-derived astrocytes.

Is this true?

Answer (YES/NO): NO